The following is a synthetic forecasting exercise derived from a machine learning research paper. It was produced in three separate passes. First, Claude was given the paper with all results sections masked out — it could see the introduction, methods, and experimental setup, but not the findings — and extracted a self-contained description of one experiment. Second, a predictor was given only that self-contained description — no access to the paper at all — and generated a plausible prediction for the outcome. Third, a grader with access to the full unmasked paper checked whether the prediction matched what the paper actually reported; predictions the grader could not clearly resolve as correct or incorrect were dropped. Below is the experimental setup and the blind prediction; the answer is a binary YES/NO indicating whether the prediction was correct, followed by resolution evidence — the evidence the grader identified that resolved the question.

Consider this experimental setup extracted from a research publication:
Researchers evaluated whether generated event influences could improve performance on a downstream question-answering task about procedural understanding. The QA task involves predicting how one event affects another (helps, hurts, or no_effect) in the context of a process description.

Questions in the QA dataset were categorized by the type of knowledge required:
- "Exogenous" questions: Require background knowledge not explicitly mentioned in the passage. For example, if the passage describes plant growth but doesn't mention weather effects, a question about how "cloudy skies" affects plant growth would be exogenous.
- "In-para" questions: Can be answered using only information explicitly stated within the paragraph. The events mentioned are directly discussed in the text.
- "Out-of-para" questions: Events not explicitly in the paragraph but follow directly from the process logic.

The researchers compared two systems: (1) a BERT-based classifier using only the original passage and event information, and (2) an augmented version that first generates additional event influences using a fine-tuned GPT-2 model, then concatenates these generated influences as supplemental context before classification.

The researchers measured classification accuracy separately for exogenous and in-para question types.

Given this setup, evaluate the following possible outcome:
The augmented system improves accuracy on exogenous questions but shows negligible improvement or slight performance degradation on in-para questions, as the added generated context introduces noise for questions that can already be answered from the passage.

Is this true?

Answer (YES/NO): NO